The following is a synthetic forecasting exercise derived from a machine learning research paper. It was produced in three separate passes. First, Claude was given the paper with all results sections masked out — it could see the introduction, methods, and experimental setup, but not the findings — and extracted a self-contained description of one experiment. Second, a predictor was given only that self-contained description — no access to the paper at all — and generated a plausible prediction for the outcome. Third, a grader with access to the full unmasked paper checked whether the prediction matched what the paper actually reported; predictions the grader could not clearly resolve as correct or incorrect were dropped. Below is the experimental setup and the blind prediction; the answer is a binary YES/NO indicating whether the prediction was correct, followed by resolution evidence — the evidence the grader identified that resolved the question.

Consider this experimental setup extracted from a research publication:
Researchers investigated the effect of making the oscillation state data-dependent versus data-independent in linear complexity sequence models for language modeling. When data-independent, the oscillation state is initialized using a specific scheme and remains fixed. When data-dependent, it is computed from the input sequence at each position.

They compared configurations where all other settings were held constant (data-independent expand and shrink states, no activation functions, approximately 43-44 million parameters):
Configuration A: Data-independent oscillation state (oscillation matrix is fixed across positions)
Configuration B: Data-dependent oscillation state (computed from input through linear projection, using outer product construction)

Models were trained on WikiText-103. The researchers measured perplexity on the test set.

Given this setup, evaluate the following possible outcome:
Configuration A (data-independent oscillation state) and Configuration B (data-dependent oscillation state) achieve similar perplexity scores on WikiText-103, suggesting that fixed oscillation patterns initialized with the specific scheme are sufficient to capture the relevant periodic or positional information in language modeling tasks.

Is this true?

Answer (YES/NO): NO